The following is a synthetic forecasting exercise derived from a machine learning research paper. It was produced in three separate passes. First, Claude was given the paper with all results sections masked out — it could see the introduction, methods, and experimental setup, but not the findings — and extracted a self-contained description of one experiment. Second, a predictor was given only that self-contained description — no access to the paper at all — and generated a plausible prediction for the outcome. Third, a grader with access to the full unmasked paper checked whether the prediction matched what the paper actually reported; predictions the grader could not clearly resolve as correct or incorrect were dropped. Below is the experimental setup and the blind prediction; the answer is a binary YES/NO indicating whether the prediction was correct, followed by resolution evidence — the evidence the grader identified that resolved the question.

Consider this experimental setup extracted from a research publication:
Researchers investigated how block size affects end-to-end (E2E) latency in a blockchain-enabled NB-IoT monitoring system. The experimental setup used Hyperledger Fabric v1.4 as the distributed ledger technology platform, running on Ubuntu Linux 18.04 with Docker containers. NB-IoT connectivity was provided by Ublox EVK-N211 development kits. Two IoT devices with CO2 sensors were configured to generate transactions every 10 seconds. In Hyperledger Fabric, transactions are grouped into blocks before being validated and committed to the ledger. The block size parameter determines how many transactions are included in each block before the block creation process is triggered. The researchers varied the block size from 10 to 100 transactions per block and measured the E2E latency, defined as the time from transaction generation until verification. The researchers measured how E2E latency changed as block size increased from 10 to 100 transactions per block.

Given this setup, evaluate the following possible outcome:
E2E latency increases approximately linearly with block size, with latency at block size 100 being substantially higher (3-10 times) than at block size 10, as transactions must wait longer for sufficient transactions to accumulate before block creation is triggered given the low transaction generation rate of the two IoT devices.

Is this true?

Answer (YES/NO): NO